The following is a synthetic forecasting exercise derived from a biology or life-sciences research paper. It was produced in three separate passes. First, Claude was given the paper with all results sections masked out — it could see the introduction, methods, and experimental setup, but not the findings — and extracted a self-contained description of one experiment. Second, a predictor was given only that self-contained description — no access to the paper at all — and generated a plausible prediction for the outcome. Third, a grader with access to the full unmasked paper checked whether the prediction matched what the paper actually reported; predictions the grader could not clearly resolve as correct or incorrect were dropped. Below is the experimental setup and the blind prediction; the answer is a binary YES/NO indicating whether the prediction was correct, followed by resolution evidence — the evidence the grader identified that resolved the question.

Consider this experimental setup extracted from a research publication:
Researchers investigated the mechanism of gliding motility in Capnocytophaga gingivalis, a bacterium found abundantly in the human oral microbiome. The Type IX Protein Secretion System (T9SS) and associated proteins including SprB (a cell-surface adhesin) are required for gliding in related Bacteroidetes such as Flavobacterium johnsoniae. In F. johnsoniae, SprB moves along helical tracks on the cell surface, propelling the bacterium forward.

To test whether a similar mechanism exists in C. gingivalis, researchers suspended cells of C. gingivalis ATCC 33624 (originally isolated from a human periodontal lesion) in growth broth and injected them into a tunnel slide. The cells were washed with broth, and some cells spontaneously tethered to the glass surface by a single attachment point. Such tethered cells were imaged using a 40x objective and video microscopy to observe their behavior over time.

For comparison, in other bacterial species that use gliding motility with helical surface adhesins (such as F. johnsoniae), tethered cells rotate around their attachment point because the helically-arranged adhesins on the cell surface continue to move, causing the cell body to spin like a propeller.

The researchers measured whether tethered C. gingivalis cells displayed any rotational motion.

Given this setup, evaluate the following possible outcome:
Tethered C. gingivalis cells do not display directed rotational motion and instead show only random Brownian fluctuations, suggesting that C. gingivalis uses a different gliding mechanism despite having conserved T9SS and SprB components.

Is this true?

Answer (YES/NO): NO